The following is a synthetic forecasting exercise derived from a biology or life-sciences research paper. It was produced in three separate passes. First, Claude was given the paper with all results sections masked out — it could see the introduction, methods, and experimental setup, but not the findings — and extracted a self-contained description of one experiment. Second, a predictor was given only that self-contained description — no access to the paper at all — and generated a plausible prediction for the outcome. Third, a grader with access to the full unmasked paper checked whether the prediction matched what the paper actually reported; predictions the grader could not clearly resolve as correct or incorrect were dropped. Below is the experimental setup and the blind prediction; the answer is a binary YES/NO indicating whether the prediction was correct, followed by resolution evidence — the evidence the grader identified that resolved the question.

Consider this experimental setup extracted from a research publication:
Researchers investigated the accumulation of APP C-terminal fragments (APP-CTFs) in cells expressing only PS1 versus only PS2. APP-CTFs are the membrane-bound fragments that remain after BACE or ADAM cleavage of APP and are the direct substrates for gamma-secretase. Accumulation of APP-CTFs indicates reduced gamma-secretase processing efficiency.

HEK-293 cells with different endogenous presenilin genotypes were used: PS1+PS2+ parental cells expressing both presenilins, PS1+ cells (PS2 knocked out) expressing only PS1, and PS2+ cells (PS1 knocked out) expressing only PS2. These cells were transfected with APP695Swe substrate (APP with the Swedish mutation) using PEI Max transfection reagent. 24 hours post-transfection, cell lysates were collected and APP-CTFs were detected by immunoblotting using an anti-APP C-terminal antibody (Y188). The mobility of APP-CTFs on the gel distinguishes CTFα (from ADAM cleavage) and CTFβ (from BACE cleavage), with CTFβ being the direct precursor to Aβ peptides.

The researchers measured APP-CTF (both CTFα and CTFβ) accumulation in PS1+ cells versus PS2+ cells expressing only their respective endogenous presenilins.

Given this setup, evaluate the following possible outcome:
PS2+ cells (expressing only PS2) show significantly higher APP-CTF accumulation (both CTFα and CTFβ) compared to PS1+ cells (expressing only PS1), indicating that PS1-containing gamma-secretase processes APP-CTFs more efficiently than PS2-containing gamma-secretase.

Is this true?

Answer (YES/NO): YES